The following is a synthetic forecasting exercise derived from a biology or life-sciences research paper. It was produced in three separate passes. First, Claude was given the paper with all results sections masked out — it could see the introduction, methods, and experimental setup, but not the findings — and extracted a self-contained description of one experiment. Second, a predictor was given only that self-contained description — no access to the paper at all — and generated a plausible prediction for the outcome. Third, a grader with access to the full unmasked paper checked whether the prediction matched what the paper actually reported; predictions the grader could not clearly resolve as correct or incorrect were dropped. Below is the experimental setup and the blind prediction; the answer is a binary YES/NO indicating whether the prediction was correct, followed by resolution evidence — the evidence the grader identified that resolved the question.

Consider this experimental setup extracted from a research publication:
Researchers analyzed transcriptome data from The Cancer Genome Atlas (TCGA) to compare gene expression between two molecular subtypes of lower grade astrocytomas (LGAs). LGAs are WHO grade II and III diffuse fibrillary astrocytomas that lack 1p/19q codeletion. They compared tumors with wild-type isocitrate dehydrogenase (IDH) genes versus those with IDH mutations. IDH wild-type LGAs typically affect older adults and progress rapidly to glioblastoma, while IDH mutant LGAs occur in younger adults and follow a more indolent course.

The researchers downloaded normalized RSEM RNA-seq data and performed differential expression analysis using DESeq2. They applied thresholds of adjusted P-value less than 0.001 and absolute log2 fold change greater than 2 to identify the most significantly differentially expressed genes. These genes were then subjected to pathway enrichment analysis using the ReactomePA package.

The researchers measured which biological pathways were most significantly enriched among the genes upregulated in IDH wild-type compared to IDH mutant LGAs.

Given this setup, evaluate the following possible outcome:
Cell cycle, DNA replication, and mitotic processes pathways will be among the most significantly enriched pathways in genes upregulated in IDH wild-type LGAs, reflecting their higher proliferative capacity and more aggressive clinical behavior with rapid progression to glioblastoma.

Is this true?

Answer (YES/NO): NO